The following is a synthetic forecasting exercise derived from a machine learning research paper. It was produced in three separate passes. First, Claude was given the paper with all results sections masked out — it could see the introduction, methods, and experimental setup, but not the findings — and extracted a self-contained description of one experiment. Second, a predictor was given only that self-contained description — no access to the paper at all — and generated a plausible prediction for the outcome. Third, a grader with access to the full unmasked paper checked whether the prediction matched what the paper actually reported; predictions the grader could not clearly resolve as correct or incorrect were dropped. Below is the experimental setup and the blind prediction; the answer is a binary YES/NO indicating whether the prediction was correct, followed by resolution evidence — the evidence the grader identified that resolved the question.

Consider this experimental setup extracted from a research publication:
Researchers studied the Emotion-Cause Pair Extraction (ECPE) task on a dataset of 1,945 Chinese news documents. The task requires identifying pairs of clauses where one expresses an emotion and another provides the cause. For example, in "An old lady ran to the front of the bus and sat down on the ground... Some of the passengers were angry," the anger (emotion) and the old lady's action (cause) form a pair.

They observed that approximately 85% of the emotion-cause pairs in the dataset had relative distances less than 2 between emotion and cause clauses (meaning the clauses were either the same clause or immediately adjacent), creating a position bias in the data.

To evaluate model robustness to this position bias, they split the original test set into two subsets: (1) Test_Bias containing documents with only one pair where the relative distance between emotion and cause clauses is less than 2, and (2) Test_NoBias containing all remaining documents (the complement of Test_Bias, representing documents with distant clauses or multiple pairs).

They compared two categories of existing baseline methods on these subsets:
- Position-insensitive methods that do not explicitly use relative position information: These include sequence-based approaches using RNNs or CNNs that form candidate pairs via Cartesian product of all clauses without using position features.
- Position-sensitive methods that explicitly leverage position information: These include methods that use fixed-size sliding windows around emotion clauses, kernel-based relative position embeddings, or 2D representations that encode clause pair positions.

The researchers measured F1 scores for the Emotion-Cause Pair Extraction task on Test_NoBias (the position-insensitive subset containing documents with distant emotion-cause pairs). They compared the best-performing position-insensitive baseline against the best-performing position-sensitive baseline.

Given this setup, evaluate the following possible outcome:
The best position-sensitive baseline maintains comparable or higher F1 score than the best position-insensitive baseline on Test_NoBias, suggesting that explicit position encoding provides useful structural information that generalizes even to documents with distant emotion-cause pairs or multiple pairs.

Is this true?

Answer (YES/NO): YES